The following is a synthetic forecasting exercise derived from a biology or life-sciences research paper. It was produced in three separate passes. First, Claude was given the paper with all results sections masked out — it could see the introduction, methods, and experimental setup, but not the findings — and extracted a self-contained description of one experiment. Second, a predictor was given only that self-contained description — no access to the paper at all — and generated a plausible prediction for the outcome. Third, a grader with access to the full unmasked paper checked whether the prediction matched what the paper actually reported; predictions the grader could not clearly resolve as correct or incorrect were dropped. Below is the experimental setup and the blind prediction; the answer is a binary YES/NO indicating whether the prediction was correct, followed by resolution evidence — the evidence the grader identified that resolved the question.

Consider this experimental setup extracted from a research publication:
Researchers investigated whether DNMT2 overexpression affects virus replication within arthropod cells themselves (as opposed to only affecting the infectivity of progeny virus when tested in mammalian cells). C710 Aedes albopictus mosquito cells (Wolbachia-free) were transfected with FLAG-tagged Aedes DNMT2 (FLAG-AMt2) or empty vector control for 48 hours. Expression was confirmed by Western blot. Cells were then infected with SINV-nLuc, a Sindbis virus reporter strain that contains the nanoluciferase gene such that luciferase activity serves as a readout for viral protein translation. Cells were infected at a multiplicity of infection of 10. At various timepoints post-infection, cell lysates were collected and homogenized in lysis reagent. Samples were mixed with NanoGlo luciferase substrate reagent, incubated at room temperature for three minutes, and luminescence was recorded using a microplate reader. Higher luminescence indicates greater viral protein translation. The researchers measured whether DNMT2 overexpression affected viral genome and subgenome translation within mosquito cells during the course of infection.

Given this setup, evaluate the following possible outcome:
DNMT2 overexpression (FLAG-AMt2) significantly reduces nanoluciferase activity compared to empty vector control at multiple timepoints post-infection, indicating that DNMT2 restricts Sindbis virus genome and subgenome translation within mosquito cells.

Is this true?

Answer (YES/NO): NO